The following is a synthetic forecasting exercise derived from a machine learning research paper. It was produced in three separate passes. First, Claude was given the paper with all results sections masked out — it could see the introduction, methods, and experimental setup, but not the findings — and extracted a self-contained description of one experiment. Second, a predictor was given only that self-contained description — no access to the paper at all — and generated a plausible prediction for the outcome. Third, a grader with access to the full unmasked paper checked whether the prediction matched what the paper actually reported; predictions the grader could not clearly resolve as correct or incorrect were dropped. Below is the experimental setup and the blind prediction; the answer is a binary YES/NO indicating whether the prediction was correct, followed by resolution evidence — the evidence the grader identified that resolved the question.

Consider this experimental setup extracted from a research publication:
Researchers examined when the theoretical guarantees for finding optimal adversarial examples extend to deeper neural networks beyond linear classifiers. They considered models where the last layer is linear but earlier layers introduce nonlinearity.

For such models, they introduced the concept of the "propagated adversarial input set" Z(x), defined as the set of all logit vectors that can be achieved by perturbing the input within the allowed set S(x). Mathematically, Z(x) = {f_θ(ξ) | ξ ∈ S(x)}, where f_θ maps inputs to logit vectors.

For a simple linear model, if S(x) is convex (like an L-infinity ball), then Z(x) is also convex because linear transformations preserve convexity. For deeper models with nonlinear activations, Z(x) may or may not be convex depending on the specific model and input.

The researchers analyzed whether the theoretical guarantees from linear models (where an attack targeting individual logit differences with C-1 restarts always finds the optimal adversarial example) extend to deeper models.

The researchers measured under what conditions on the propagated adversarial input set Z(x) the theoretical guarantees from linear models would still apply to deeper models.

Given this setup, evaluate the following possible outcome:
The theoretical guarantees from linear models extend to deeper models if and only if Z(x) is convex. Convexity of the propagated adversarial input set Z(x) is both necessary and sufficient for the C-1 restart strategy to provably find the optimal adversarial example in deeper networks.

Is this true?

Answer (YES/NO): NO